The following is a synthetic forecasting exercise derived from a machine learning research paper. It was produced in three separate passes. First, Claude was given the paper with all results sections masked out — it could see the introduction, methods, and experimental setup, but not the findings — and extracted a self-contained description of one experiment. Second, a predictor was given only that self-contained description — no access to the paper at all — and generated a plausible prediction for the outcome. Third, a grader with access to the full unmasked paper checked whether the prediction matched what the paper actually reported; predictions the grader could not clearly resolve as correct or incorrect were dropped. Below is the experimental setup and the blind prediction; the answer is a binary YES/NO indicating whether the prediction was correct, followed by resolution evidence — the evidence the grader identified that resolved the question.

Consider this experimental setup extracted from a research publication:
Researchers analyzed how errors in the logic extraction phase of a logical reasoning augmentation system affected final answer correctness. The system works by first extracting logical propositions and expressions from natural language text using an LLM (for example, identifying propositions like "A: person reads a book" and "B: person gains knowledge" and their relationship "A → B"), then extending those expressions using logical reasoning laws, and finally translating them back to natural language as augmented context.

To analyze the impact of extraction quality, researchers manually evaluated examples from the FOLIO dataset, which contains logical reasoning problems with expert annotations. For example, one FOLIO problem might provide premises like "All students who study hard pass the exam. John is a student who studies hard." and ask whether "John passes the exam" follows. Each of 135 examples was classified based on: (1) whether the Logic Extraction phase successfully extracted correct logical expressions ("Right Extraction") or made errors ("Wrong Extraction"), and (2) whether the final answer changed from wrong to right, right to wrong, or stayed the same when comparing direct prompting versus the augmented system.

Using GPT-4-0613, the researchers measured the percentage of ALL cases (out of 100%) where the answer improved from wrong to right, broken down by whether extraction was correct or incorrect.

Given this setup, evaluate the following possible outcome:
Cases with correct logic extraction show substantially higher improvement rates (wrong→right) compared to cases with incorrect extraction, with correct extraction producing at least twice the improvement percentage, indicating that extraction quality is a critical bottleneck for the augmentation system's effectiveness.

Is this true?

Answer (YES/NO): NO